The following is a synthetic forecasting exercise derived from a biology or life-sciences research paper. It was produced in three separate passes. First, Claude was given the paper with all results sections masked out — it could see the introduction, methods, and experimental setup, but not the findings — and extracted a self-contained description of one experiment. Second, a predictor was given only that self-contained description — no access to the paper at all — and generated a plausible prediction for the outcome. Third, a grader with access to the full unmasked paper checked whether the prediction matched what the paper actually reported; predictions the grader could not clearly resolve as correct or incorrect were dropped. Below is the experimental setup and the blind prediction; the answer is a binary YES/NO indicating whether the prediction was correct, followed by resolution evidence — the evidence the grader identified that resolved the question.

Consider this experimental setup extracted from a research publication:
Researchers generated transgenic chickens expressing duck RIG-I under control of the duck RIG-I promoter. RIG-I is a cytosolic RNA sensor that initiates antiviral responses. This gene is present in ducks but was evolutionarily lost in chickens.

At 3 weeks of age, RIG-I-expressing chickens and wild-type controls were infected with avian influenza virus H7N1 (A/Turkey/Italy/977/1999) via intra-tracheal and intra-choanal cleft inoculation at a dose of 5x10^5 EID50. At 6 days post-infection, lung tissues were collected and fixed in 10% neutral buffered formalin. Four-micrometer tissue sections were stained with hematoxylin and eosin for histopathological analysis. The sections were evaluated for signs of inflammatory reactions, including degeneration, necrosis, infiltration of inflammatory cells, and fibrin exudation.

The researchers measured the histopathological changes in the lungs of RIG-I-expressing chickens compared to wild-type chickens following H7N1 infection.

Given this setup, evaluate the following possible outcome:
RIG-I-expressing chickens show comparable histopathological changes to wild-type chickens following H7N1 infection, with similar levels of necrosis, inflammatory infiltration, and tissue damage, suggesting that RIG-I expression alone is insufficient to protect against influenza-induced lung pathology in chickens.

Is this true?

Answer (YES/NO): NO